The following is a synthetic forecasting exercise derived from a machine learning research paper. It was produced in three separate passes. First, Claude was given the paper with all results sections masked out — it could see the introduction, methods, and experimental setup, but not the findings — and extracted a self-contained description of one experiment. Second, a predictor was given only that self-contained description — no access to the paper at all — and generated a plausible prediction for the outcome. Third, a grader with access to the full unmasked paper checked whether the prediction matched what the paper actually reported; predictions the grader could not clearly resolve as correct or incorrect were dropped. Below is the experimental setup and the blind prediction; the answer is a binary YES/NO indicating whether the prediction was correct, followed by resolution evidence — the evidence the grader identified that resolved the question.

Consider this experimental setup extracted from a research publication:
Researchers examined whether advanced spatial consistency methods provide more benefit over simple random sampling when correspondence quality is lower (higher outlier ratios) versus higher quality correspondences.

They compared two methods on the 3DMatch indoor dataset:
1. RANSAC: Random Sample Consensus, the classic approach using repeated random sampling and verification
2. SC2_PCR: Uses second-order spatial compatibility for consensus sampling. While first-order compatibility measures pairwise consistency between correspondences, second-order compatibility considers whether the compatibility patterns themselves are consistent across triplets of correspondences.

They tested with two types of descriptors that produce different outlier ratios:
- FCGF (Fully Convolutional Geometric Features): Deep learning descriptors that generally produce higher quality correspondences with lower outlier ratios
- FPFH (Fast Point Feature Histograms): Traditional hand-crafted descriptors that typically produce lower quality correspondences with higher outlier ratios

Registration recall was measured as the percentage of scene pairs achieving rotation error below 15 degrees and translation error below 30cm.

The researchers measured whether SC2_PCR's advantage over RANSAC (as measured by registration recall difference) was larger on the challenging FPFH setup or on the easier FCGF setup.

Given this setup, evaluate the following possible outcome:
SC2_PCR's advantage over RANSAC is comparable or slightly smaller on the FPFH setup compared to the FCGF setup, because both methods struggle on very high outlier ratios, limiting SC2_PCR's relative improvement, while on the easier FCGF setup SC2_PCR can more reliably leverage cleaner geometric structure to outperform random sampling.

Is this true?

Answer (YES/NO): NO